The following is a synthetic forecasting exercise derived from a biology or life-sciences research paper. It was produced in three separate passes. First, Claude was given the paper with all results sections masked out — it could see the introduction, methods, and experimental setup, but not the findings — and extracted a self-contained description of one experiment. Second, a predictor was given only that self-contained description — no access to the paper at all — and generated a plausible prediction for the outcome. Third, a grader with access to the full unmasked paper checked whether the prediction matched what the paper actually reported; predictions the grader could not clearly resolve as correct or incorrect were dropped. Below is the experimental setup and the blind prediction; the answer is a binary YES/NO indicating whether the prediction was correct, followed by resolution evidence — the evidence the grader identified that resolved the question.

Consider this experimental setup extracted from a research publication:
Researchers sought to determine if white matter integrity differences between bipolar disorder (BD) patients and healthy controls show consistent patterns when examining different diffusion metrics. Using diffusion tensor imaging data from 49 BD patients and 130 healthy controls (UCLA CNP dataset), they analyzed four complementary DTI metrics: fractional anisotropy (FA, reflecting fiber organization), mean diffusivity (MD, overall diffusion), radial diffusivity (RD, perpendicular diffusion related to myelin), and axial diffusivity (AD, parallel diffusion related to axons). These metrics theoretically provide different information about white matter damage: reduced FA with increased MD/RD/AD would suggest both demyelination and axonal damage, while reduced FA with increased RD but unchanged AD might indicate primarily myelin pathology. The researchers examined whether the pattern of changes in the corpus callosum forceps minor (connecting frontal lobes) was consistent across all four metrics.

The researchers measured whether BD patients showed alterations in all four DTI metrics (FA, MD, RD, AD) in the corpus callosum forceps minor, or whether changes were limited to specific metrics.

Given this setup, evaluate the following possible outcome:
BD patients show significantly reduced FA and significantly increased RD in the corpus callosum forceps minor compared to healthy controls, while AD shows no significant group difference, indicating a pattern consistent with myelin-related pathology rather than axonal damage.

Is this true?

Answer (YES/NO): NO